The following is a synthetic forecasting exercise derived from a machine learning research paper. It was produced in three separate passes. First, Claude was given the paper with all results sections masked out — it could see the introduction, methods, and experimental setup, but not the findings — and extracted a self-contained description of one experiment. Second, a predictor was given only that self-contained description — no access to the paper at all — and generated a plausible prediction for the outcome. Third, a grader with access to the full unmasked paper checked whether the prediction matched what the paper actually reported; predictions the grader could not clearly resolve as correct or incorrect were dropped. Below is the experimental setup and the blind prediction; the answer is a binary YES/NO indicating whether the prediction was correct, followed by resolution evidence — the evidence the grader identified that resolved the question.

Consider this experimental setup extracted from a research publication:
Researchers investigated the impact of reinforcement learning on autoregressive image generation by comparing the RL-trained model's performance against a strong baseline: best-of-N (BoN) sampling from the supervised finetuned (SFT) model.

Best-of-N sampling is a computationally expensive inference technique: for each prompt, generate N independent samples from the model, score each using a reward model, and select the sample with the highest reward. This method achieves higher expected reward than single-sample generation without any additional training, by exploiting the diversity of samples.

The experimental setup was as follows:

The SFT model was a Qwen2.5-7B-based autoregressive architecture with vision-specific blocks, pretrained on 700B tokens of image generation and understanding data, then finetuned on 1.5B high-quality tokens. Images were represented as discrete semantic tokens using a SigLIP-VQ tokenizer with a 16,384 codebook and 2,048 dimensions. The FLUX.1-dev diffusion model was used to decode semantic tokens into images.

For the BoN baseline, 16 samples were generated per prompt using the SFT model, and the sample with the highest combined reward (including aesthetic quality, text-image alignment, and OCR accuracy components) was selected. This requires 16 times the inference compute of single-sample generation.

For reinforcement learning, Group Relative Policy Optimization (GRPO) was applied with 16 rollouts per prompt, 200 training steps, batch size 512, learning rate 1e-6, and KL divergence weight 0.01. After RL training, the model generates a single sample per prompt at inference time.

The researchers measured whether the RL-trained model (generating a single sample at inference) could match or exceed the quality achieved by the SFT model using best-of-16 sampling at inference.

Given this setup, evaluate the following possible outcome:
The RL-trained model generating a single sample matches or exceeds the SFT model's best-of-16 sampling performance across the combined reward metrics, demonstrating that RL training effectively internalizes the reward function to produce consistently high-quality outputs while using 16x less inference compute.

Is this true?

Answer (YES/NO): YES